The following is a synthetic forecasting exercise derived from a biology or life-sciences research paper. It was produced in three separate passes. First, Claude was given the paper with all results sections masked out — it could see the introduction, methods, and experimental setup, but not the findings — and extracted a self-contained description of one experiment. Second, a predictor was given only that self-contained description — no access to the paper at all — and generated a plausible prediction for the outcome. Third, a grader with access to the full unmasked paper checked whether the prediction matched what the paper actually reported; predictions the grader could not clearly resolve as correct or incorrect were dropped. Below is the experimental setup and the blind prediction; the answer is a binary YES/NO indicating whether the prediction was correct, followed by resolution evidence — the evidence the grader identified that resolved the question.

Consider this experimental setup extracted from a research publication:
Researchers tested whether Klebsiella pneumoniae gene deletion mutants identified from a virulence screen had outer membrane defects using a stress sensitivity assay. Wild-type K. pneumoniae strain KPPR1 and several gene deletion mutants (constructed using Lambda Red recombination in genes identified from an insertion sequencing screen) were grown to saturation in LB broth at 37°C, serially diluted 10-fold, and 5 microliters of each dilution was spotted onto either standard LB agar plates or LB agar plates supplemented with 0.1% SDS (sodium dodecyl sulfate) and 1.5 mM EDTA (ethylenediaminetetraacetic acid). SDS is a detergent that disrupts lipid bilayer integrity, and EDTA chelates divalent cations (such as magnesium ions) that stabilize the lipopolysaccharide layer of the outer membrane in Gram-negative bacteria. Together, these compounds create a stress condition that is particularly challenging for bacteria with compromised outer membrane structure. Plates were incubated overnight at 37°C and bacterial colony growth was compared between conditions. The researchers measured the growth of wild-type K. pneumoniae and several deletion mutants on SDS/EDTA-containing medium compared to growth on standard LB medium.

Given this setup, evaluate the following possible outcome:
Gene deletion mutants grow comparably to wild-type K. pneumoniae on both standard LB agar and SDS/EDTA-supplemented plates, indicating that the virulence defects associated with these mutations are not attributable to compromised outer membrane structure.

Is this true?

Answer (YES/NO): NO